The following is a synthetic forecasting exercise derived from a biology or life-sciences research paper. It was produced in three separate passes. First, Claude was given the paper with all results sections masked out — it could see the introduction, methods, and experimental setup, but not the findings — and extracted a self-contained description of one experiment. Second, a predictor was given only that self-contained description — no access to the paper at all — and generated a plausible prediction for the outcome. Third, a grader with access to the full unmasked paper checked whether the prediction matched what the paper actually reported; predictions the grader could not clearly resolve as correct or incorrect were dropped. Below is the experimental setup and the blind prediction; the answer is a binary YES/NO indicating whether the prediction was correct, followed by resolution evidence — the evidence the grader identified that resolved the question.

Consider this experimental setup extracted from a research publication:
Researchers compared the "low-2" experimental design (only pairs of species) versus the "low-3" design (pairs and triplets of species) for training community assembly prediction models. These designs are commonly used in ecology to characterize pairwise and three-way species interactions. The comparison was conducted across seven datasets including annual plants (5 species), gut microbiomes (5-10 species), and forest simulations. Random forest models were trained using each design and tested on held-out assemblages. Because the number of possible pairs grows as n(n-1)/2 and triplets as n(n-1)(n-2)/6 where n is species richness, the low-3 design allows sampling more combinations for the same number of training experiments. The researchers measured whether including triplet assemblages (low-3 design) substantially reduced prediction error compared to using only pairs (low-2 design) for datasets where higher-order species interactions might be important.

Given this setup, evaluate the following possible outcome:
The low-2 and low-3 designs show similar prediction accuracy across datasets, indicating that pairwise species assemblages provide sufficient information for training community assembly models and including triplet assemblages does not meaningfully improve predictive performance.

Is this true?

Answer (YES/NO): NO